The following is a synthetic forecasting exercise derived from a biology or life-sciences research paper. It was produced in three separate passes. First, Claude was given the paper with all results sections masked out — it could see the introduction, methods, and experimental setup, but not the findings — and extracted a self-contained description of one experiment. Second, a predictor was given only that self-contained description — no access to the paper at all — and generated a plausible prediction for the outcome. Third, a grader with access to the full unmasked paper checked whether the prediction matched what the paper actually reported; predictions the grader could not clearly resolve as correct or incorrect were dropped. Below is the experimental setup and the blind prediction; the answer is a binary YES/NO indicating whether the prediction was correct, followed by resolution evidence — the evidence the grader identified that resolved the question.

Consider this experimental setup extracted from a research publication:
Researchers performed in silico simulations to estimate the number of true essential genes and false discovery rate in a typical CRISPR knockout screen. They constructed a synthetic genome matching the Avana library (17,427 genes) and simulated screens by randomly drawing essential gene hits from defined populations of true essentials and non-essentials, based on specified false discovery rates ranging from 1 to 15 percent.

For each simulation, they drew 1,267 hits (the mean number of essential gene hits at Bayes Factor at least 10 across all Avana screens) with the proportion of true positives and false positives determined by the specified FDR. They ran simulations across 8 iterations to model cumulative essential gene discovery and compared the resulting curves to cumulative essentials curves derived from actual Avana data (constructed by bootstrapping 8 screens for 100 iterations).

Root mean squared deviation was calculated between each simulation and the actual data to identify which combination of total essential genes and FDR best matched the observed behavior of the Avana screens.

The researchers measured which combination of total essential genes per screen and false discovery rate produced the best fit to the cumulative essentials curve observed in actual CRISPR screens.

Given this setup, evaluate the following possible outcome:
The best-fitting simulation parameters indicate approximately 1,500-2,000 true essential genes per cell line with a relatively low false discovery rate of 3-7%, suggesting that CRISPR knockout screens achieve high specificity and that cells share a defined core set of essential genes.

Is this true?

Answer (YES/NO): NO